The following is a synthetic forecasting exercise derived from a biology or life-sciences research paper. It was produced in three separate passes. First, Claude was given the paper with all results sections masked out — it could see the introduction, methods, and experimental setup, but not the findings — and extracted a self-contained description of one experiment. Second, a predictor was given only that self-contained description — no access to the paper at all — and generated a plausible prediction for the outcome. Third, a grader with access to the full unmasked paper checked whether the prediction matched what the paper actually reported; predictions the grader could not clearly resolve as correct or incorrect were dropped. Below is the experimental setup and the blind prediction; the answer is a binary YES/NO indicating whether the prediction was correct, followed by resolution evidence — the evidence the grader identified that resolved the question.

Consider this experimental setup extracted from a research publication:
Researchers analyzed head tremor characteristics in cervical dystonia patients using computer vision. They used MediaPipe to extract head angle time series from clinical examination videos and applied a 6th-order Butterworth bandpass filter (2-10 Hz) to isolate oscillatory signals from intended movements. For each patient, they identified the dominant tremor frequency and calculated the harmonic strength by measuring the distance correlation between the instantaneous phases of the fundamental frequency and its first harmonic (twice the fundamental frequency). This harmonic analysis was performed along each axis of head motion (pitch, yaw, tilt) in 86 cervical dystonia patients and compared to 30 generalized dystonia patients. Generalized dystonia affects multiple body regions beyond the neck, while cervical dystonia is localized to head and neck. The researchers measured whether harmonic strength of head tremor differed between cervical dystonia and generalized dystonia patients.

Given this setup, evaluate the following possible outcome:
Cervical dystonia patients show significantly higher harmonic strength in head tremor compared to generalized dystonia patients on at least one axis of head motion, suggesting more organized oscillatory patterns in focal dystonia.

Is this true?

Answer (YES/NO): NO